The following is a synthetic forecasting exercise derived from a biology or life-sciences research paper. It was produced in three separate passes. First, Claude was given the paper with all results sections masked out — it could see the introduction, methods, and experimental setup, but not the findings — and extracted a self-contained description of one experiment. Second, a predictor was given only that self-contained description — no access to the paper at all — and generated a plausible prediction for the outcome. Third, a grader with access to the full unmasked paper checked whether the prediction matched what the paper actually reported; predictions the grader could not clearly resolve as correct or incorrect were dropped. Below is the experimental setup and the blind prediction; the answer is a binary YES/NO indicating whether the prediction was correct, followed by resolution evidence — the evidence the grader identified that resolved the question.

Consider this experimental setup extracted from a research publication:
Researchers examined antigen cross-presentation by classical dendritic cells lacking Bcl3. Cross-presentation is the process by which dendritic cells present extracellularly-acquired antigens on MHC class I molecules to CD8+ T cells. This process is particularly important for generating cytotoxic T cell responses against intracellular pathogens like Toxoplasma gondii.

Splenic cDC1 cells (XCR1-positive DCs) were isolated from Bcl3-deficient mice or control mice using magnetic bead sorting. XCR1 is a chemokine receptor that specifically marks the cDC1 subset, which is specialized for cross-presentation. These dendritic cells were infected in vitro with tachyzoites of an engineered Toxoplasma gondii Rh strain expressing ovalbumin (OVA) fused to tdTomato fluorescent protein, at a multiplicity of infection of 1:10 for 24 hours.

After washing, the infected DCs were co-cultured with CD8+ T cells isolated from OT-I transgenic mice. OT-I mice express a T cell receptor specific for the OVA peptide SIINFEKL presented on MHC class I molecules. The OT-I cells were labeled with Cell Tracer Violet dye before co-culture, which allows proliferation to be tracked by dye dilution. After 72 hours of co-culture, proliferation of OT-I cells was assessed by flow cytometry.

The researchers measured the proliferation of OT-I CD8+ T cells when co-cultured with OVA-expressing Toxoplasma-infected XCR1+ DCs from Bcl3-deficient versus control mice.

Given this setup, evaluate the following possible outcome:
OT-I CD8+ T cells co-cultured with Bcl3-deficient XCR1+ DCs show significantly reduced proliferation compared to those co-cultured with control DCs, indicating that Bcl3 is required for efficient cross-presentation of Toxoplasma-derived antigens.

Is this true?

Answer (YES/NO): YES